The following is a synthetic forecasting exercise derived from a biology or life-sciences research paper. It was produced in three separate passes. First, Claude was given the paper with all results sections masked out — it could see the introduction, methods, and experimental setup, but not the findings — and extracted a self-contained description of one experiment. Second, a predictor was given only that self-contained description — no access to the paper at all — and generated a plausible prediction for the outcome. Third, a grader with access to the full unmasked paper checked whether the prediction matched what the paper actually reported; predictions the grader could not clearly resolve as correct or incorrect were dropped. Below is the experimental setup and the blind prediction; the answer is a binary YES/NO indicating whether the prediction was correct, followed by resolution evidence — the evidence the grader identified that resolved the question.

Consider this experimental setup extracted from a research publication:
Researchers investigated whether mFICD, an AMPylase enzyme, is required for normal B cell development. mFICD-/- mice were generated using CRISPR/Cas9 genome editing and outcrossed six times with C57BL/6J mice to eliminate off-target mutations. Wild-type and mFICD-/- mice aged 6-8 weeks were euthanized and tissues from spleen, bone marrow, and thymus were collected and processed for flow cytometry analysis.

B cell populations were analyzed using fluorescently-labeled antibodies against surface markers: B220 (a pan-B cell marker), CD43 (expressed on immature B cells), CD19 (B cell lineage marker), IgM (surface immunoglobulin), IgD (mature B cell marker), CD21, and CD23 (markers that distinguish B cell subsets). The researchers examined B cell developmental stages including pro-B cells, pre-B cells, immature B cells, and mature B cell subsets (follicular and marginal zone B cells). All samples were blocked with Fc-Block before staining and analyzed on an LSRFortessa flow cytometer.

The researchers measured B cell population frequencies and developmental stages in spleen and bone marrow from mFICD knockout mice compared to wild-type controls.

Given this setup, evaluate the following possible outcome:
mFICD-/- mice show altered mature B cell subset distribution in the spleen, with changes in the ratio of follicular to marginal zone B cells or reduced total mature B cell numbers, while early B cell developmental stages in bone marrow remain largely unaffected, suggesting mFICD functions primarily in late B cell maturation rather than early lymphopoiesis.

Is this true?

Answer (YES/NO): NO